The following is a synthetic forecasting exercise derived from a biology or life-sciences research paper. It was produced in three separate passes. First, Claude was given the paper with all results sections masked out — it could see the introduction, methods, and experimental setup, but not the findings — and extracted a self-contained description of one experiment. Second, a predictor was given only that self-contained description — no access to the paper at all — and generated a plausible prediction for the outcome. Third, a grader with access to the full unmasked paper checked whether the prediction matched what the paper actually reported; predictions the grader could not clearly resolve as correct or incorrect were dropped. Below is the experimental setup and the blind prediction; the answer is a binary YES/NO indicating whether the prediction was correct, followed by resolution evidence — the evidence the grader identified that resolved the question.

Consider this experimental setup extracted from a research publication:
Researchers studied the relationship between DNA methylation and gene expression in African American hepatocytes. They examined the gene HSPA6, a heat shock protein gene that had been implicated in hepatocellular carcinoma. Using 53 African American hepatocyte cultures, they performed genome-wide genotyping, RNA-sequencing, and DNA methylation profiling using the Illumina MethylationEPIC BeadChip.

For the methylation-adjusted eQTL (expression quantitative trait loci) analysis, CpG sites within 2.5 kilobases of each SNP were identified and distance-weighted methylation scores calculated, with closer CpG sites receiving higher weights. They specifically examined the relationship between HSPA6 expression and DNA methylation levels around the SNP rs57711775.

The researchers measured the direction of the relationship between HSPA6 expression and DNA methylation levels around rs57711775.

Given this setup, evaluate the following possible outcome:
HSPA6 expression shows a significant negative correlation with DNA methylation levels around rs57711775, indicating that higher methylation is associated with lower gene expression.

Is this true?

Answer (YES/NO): NO